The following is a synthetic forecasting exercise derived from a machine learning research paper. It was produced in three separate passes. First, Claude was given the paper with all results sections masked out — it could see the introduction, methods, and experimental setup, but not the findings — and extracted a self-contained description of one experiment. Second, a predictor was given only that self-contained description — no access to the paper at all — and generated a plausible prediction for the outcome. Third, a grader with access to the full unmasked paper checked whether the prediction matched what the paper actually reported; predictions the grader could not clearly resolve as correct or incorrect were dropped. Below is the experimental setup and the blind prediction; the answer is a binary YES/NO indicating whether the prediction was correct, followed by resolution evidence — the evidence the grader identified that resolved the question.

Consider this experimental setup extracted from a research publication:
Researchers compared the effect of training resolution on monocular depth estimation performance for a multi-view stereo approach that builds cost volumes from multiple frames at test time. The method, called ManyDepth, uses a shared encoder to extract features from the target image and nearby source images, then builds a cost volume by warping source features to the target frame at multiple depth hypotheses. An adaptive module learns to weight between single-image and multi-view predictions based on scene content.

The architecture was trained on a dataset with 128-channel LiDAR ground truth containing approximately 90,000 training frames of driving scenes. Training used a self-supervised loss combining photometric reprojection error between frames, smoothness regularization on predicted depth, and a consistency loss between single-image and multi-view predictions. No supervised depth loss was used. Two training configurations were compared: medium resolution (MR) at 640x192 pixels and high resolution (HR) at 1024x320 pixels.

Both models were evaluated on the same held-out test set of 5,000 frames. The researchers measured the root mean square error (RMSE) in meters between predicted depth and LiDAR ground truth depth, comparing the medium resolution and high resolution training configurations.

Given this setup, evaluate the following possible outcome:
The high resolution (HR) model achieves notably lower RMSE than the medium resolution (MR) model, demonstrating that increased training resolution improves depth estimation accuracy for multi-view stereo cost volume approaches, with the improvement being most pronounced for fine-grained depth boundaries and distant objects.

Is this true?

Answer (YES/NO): NO